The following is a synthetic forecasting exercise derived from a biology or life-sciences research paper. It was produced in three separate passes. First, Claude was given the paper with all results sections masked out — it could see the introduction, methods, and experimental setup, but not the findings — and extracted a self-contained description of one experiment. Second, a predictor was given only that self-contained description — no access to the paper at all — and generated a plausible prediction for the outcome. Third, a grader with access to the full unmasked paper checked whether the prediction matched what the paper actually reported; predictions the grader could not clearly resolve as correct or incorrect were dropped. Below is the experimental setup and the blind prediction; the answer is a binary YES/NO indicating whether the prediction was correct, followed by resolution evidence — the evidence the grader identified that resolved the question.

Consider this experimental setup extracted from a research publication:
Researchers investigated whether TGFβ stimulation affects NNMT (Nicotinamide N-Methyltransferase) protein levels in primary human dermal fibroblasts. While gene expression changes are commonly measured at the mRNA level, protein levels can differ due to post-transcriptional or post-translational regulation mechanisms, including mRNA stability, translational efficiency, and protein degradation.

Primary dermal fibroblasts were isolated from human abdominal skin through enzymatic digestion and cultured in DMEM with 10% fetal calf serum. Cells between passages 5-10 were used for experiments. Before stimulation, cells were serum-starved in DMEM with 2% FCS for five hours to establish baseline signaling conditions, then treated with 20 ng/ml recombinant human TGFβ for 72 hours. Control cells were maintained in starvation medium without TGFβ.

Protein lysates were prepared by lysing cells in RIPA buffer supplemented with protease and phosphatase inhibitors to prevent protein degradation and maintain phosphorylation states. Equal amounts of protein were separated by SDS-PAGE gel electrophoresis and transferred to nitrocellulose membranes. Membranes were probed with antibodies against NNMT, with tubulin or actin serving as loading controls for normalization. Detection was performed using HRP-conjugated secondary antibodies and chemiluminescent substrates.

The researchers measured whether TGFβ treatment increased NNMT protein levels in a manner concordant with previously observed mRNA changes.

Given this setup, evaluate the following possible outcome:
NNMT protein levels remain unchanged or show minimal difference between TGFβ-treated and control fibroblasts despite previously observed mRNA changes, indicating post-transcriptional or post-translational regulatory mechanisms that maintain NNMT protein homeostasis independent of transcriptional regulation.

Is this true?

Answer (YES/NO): NO